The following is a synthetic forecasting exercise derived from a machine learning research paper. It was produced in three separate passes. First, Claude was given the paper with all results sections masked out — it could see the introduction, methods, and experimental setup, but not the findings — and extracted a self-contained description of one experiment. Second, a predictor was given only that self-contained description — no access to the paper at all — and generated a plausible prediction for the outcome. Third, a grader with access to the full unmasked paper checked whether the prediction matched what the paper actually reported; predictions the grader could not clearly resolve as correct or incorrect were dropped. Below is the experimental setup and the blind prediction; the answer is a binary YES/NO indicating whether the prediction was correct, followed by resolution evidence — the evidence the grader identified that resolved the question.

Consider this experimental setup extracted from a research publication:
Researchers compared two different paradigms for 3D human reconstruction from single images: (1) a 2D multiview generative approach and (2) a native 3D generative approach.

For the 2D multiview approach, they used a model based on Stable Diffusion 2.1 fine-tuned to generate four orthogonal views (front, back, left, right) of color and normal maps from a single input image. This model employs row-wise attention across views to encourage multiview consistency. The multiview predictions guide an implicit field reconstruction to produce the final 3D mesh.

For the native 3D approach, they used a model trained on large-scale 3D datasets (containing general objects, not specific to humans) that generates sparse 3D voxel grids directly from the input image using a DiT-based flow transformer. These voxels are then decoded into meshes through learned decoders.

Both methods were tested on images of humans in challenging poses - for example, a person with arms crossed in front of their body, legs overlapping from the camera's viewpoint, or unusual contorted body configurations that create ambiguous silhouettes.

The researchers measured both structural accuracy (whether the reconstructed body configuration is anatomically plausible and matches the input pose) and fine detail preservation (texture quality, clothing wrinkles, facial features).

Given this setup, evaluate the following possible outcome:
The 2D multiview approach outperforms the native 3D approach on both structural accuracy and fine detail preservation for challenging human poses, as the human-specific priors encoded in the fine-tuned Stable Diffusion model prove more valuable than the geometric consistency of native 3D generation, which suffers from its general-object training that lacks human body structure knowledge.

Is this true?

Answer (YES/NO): NO